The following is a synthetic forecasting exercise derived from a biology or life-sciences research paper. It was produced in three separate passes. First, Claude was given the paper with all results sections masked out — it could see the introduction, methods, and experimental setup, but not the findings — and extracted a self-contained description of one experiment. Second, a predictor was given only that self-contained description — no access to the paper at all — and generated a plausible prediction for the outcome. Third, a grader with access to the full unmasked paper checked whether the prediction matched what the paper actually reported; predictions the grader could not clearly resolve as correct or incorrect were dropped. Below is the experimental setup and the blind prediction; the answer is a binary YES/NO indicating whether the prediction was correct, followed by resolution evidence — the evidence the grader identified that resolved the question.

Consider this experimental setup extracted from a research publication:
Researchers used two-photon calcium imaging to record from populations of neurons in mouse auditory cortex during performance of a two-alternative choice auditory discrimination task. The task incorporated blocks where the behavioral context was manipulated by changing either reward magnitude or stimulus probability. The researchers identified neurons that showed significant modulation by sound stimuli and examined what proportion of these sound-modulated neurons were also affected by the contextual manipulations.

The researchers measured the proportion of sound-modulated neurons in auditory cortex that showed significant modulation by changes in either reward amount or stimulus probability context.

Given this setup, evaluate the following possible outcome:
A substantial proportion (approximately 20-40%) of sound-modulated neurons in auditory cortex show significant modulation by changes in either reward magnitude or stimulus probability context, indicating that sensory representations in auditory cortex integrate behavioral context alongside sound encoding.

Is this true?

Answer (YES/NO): YES